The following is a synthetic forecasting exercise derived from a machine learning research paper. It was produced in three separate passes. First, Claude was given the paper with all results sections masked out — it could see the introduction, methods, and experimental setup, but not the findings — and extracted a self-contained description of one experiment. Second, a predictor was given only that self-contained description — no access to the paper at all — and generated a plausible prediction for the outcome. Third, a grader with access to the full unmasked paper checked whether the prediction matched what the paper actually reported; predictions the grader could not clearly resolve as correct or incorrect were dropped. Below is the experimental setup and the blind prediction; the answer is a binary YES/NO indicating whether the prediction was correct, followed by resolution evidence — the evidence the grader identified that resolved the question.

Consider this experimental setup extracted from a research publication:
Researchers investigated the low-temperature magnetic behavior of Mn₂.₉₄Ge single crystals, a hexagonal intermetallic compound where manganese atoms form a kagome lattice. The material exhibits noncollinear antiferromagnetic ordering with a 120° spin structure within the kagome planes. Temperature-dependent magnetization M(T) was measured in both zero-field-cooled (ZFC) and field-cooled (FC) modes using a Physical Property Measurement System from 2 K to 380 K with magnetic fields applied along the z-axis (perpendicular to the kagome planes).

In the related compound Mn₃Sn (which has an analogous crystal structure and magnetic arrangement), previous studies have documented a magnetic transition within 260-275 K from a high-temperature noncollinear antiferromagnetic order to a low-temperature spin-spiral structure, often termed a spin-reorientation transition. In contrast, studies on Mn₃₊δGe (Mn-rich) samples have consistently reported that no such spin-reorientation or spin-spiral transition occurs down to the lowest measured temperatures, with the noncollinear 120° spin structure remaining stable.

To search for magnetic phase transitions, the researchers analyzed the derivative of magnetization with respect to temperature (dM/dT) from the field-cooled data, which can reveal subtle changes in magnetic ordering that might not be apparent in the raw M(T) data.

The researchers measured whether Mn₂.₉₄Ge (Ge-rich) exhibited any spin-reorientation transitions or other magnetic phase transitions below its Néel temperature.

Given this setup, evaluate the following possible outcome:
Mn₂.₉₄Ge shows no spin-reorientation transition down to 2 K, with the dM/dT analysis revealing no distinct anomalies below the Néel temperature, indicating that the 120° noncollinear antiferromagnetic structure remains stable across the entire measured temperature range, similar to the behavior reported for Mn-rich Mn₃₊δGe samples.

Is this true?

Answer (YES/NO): NO